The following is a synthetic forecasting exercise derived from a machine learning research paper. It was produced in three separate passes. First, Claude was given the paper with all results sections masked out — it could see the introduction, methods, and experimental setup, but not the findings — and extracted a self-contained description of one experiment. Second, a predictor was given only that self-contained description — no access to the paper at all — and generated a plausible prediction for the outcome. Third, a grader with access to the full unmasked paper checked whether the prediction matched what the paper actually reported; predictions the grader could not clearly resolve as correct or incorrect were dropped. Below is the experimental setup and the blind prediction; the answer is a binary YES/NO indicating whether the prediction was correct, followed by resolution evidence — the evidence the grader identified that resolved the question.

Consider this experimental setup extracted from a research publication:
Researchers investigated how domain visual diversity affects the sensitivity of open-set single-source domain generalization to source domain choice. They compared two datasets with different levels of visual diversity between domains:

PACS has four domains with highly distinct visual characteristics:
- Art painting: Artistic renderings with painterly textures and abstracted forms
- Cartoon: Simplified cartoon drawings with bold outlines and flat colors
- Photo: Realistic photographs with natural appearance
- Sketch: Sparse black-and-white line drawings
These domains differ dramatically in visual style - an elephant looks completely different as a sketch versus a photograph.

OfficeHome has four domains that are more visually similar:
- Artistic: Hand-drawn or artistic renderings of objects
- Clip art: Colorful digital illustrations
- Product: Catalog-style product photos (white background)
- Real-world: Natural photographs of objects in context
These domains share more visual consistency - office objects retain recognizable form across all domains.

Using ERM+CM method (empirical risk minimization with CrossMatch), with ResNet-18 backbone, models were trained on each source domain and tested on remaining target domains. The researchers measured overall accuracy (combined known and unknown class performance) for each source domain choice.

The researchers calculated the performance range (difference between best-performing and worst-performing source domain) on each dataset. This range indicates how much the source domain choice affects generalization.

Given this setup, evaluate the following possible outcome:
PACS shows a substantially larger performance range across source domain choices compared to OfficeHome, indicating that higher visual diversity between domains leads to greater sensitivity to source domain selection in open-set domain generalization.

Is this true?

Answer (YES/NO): YES